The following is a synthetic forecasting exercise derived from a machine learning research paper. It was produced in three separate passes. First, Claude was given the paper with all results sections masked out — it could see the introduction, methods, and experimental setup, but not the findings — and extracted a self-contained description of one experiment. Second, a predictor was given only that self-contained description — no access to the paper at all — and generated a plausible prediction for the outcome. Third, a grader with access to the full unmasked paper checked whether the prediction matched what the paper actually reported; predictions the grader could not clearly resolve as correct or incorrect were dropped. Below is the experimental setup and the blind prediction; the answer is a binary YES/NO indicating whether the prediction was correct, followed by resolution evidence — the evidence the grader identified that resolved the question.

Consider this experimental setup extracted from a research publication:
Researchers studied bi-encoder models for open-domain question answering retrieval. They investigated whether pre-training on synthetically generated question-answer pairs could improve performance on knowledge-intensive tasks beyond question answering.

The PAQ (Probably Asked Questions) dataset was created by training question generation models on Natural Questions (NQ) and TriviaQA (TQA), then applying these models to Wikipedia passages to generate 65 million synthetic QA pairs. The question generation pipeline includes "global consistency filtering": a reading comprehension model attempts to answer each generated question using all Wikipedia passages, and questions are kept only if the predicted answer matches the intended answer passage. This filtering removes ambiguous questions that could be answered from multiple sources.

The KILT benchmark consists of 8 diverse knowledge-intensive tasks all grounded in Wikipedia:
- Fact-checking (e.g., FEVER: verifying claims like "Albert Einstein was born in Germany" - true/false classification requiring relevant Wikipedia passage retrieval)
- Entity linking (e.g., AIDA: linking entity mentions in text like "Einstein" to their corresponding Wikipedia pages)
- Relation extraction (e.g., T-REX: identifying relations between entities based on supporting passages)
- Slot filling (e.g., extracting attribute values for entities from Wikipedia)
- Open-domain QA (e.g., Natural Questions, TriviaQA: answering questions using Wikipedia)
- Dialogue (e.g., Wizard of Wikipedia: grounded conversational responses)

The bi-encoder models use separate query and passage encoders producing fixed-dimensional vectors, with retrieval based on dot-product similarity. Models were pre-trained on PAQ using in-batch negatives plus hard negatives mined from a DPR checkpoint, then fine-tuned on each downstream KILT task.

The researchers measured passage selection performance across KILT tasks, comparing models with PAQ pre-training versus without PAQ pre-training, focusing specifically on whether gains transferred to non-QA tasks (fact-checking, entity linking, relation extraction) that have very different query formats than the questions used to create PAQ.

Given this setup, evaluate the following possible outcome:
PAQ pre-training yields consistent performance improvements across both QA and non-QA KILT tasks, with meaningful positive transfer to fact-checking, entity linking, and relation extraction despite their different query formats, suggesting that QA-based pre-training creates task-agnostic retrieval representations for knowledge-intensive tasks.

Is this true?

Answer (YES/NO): YES